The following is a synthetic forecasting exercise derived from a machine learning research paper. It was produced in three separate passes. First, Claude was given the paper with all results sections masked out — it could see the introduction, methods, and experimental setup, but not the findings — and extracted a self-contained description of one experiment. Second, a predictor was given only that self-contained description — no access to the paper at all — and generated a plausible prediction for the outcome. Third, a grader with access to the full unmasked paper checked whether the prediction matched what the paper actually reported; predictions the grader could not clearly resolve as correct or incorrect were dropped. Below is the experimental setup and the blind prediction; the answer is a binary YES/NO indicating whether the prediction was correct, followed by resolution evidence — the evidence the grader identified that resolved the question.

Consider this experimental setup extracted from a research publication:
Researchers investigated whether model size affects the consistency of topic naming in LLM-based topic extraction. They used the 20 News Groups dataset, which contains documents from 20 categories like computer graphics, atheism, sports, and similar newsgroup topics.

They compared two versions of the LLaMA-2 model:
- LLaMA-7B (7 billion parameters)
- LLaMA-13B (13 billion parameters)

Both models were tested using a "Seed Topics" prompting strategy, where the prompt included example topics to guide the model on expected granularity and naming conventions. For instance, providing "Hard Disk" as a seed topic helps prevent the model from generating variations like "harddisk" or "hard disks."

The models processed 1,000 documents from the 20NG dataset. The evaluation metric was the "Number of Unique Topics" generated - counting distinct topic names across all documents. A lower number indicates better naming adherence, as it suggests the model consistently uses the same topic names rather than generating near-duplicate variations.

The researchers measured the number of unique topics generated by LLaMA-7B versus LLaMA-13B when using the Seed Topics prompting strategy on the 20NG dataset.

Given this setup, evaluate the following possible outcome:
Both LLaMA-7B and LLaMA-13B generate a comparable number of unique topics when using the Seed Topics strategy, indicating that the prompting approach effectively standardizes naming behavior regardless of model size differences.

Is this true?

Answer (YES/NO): NO